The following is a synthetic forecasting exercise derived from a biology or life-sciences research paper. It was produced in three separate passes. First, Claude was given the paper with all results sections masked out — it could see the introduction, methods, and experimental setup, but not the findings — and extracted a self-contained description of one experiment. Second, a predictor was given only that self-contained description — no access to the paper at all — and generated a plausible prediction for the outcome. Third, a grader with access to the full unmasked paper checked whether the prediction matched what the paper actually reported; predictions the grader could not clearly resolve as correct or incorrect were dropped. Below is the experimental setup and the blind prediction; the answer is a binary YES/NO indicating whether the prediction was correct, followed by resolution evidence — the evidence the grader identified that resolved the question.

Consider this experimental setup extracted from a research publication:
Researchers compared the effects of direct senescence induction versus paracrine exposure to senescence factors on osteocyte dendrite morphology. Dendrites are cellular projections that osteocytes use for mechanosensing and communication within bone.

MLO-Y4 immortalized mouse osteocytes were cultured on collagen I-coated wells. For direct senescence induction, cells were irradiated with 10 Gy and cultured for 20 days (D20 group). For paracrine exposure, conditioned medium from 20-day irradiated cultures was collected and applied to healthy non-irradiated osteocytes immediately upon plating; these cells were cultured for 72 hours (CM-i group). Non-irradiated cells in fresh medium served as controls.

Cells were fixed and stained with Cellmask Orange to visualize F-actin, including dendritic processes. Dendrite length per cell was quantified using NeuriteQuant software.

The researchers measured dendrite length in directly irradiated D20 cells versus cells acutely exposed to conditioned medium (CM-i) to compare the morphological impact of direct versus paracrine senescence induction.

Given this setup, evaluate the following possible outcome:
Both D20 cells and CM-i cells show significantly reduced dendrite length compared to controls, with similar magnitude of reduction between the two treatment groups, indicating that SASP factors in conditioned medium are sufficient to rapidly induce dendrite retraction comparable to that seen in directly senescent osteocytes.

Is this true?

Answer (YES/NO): NO